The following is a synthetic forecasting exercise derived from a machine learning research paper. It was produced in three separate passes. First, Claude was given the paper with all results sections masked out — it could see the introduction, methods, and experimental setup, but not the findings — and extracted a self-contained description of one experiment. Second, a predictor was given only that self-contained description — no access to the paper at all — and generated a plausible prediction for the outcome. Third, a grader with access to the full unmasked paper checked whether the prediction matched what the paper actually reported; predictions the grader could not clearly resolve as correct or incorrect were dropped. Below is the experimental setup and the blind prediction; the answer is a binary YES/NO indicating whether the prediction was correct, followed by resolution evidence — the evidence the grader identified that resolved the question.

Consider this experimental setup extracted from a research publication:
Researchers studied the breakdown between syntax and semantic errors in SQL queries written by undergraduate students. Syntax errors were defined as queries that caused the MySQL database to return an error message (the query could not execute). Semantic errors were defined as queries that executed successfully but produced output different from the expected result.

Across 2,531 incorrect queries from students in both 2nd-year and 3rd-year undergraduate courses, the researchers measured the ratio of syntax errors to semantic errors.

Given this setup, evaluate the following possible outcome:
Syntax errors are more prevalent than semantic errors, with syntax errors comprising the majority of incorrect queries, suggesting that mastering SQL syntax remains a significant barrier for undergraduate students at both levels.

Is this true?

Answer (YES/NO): NO